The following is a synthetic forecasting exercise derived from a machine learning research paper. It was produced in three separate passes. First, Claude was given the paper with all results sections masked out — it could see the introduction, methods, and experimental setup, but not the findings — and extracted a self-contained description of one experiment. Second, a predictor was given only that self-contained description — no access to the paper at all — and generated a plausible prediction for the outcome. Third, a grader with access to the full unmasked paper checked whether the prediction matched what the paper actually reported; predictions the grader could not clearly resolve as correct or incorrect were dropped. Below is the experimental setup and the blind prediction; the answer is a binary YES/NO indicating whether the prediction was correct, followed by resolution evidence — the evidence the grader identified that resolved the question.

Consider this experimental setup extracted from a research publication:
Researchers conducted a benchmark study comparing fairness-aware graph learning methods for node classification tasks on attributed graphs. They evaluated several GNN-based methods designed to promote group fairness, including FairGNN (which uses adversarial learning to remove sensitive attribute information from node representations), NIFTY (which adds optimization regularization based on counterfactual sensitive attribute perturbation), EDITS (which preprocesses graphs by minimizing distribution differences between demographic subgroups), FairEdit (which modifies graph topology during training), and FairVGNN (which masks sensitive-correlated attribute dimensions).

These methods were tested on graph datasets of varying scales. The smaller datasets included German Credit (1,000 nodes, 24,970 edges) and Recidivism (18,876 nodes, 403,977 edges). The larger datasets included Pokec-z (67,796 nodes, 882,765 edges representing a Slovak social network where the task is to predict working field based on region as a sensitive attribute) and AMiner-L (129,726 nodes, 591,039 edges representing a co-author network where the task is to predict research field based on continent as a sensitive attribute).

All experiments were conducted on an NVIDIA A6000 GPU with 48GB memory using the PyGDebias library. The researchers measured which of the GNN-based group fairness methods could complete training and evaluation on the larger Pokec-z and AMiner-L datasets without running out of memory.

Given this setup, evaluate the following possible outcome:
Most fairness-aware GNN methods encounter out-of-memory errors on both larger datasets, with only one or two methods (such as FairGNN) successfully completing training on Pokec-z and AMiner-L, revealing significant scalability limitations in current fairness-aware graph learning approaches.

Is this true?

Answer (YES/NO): NO